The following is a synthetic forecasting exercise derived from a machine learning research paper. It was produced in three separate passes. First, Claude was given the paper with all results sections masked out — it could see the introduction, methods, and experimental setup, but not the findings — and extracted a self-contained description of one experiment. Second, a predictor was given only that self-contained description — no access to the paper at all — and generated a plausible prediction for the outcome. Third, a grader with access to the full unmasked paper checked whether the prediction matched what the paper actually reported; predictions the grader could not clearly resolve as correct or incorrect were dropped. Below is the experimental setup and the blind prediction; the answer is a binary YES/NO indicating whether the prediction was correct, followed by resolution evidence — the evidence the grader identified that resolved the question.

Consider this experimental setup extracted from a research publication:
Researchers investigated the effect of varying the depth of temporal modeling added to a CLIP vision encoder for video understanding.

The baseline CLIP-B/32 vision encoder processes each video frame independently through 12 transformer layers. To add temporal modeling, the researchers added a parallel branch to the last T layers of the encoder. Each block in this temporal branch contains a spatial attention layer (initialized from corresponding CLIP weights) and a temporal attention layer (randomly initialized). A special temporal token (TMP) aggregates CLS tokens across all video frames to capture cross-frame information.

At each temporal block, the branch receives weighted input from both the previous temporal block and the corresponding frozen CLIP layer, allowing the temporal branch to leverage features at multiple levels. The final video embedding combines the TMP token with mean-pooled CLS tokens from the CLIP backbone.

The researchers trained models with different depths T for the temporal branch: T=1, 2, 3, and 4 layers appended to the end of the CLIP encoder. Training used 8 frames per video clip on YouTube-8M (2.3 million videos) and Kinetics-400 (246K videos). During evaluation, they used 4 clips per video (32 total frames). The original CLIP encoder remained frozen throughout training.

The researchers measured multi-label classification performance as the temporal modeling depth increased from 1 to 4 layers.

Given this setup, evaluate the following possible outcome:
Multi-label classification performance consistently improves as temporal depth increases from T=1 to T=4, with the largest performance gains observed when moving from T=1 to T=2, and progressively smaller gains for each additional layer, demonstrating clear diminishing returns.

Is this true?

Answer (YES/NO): YES